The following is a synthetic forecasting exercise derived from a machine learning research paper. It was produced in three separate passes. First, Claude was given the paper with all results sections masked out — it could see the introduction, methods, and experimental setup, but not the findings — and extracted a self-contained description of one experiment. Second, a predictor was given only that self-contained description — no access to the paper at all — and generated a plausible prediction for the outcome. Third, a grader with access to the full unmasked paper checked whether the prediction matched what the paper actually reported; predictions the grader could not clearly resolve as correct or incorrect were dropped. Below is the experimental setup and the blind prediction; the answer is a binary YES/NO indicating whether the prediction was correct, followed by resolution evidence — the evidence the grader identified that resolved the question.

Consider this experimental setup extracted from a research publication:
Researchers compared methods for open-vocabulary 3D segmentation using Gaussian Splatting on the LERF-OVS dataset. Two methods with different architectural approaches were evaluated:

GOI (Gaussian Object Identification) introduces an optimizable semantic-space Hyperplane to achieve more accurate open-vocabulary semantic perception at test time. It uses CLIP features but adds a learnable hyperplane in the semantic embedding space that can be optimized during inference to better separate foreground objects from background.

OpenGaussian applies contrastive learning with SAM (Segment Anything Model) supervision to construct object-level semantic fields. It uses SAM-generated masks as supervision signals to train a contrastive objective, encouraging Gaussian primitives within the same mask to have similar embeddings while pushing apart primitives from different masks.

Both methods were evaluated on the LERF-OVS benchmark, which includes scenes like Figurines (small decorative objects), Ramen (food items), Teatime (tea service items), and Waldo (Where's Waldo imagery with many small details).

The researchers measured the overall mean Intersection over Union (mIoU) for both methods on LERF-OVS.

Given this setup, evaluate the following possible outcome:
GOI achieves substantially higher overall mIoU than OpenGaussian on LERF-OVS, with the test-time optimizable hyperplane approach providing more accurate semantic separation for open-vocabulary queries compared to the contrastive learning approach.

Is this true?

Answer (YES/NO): NO